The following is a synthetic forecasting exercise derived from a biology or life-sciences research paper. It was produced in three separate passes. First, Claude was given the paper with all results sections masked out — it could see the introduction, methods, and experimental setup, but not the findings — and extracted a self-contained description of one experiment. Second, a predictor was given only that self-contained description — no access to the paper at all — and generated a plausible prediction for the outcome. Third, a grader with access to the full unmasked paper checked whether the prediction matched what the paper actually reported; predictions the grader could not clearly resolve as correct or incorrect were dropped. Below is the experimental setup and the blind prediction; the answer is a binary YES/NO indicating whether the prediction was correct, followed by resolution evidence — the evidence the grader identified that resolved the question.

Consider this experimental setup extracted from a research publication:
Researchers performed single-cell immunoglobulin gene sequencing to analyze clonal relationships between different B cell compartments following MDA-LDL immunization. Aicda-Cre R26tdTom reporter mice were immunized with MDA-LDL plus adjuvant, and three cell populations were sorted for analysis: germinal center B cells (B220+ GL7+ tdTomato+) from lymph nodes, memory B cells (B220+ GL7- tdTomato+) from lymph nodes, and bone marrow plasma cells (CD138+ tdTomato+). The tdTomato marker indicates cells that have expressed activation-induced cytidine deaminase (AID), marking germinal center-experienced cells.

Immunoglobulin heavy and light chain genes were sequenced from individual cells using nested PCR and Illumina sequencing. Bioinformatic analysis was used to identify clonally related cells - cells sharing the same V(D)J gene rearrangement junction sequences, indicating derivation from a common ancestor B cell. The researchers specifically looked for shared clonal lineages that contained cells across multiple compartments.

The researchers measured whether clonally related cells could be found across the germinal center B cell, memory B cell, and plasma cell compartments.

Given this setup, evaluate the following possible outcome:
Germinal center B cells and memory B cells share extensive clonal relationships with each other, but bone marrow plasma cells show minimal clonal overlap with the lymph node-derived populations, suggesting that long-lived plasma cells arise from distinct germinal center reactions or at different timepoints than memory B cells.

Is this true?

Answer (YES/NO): NO